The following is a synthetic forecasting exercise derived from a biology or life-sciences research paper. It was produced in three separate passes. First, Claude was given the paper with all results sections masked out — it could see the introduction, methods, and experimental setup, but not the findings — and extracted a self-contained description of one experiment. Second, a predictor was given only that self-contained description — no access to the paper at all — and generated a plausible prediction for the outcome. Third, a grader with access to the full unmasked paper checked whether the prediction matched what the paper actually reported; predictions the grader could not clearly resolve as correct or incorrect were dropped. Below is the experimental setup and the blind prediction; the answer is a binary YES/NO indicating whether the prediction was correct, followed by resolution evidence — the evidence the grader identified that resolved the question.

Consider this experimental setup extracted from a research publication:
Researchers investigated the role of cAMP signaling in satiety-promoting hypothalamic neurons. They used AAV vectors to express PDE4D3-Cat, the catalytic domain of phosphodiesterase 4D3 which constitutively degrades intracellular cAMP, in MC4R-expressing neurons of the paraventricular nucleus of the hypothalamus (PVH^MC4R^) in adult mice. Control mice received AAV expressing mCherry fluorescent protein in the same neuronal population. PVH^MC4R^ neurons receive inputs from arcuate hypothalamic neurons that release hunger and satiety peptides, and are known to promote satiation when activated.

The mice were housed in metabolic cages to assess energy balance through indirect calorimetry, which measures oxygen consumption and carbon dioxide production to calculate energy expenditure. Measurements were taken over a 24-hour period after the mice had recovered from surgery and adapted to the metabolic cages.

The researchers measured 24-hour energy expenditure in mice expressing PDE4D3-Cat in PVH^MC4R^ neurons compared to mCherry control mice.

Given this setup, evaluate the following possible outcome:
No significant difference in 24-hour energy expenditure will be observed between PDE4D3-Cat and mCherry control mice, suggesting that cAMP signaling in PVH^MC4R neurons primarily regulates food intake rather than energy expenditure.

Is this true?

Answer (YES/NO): NO